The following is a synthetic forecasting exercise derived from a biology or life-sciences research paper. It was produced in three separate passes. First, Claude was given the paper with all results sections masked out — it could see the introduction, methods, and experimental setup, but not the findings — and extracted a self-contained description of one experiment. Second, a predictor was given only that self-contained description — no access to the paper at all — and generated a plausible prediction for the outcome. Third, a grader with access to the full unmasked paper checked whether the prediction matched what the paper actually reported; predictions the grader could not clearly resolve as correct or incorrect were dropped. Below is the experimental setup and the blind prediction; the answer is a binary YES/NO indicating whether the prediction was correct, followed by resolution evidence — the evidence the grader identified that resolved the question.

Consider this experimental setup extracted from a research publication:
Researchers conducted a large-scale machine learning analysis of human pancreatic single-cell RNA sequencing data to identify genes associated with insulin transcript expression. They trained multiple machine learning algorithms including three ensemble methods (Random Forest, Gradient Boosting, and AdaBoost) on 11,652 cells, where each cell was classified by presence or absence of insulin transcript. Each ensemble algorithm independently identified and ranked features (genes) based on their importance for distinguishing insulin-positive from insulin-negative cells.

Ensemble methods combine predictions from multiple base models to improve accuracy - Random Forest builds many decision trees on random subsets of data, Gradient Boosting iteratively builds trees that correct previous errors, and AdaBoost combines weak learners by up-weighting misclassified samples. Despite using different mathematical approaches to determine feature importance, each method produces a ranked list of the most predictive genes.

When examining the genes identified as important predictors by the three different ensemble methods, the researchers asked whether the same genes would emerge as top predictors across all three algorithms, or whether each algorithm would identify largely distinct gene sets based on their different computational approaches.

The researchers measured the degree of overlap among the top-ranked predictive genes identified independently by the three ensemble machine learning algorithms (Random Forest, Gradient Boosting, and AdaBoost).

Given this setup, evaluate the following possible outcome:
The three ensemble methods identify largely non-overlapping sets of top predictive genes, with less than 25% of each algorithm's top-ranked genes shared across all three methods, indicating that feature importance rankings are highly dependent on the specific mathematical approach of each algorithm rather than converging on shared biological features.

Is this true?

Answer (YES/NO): NO